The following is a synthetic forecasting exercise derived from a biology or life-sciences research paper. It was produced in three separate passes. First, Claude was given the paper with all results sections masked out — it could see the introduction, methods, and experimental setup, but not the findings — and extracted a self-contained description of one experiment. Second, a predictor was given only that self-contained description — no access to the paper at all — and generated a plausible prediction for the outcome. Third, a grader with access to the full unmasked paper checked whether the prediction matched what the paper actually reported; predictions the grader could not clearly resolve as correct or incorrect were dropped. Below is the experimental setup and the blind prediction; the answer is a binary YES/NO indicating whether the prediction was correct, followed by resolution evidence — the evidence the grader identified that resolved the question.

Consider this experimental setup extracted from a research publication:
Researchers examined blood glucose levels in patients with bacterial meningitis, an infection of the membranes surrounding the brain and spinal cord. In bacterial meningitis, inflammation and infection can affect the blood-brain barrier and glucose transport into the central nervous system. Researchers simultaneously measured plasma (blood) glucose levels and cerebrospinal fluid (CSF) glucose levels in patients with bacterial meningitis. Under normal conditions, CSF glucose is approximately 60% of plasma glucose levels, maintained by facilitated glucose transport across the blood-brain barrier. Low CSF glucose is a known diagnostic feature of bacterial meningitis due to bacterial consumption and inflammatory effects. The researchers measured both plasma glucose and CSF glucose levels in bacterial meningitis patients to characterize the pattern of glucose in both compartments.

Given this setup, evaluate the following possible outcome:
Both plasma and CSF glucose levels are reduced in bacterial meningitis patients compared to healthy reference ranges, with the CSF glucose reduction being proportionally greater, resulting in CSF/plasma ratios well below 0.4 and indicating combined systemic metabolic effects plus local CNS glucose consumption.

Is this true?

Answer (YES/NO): NO